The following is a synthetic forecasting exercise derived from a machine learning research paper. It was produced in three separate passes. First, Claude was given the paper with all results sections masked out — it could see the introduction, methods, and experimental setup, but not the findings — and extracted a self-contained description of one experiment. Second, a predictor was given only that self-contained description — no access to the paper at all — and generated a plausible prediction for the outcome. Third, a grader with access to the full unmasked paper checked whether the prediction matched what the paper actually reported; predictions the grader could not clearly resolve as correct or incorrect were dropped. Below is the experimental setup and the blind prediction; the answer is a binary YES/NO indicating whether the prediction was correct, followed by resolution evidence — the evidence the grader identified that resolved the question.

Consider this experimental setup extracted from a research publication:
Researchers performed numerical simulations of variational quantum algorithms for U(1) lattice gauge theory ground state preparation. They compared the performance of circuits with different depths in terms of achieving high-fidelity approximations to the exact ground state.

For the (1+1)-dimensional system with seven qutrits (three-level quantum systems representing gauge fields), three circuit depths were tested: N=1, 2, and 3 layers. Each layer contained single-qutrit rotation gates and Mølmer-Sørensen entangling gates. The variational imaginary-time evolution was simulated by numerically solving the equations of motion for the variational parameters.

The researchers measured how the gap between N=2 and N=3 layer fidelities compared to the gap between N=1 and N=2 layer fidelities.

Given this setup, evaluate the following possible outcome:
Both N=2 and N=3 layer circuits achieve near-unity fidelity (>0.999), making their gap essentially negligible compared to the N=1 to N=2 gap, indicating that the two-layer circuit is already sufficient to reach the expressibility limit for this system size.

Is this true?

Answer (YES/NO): NO